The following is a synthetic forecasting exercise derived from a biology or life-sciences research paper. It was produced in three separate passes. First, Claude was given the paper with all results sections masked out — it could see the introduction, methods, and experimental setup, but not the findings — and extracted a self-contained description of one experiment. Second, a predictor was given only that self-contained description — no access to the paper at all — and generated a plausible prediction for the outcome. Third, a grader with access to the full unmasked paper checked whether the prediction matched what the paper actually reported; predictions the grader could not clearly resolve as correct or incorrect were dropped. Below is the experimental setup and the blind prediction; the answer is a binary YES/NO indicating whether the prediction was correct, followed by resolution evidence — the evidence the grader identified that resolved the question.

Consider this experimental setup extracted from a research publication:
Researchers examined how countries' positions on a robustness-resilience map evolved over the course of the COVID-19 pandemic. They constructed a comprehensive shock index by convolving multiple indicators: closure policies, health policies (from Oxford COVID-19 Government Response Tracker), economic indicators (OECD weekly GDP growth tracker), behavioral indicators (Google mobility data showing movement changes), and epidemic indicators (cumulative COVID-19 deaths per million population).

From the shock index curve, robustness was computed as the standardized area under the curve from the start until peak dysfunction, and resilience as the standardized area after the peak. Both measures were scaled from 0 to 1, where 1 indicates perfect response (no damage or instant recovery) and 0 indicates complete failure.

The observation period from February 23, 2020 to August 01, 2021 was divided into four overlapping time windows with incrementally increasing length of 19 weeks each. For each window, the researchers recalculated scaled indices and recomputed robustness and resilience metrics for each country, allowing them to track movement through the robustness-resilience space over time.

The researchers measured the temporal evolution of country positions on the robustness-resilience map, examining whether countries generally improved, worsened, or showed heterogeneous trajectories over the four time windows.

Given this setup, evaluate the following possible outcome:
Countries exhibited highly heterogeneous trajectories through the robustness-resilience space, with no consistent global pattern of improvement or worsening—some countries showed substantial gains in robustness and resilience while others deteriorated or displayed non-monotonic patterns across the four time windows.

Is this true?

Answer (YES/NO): NO